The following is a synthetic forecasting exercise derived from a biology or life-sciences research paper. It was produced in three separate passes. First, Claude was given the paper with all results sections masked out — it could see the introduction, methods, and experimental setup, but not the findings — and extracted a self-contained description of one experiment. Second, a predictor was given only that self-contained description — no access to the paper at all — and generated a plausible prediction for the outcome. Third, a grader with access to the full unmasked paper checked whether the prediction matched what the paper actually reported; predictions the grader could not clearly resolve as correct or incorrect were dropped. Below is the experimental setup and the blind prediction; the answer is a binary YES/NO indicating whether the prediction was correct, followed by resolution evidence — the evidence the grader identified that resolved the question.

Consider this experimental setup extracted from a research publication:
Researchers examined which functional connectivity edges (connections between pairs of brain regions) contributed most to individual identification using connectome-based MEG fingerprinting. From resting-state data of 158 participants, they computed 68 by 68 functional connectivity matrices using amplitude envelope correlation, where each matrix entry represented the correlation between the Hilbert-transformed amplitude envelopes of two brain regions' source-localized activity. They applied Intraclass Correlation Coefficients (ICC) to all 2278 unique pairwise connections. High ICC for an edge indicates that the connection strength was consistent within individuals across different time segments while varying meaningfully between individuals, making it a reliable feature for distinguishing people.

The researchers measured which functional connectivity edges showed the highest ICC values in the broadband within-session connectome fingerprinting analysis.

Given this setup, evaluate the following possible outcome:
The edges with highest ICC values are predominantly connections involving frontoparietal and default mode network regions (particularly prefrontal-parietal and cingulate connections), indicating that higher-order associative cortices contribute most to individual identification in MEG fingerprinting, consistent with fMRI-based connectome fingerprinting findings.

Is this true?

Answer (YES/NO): NO